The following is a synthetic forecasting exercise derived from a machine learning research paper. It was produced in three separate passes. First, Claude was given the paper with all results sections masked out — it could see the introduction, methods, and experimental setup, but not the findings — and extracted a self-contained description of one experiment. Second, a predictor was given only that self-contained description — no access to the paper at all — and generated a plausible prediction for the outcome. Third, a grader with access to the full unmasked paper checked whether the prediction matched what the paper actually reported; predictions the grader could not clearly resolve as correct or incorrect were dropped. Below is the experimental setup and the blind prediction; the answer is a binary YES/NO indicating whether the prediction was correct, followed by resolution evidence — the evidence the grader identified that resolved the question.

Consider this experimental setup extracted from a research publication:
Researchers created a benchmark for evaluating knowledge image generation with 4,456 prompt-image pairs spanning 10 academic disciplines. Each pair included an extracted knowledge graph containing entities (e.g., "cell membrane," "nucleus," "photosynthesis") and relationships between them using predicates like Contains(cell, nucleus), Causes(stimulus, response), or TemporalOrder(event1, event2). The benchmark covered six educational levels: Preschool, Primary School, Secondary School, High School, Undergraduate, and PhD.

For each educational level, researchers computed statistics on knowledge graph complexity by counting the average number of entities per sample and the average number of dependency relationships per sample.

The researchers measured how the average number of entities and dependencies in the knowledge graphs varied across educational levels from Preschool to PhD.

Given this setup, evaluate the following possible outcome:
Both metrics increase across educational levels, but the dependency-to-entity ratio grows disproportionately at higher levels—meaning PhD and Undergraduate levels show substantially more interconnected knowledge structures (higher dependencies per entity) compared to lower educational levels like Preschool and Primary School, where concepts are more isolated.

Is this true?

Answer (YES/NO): NO